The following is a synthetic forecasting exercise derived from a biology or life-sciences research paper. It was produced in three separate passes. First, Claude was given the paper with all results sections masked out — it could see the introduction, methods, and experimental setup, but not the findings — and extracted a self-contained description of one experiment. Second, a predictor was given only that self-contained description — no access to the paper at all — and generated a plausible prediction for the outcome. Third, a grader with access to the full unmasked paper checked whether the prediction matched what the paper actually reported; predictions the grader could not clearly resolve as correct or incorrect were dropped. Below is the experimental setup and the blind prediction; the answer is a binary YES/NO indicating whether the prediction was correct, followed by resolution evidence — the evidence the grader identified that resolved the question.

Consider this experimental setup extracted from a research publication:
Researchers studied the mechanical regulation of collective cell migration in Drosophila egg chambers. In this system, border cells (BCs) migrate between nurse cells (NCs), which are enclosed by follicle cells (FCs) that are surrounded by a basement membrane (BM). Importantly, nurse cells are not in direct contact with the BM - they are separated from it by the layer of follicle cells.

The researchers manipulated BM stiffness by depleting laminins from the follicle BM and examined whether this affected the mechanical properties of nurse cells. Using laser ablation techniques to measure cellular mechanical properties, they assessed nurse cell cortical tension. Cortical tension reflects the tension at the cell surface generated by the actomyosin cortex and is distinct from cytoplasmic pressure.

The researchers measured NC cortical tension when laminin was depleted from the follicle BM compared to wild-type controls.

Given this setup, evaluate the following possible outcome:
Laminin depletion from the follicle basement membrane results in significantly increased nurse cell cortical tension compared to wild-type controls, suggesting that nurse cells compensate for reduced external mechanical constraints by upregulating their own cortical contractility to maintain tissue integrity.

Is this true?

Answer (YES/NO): NO